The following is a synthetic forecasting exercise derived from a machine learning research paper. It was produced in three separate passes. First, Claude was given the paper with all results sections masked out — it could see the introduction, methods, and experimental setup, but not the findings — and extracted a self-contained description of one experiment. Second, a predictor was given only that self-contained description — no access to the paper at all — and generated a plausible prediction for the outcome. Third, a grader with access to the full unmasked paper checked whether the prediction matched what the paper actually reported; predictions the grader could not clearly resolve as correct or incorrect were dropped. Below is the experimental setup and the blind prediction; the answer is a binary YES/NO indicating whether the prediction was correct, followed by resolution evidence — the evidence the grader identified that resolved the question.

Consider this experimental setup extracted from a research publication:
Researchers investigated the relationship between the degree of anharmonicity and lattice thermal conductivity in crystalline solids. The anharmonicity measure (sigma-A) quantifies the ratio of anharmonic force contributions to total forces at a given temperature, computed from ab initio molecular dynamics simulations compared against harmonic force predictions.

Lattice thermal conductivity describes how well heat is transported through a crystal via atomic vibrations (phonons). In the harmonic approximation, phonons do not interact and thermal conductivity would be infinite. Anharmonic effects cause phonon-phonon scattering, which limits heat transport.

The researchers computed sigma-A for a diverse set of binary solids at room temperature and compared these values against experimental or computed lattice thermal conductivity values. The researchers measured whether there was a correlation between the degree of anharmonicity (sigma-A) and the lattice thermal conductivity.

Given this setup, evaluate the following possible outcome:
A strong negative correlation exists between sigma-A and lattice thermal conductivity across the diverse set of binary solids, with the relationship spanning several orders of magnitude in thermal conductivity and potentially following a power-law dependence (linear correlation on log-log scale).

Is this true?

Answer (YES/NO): YES